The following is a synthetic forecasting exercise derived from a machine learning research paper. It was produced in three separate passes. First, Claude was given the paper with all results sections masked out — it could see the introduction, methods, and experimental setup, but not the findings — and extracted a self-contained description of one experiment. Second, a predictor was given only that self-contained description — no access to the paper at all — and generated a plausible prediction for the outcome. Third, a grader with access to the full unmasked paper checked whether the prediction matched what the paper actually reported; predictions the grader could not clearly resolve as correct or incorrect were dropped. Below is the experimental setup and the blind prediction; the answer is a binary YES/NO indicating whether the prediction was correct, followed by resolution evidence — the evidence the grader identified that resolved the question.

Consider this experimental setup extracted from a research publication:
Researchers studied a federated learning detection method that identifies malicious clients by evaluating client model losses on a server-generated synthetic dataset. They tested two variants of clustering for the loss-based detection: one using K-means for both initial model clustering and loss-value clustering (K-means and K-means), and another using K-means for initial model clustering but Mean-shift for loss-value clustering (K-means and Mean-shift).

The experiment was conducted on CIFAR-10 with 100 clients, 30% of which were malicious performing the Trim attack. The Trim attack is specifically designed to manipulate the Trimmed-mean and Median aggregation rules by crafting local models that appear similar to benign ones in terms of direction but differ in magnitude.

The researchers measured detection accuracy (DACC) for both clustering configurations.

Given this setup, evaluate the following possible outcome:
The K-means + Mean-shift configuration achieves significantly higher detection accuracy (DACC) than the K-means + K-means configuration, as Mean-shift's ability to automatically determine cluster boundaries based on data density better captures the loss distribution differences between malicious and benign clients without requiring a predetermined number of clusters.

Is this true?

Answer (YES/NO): NO